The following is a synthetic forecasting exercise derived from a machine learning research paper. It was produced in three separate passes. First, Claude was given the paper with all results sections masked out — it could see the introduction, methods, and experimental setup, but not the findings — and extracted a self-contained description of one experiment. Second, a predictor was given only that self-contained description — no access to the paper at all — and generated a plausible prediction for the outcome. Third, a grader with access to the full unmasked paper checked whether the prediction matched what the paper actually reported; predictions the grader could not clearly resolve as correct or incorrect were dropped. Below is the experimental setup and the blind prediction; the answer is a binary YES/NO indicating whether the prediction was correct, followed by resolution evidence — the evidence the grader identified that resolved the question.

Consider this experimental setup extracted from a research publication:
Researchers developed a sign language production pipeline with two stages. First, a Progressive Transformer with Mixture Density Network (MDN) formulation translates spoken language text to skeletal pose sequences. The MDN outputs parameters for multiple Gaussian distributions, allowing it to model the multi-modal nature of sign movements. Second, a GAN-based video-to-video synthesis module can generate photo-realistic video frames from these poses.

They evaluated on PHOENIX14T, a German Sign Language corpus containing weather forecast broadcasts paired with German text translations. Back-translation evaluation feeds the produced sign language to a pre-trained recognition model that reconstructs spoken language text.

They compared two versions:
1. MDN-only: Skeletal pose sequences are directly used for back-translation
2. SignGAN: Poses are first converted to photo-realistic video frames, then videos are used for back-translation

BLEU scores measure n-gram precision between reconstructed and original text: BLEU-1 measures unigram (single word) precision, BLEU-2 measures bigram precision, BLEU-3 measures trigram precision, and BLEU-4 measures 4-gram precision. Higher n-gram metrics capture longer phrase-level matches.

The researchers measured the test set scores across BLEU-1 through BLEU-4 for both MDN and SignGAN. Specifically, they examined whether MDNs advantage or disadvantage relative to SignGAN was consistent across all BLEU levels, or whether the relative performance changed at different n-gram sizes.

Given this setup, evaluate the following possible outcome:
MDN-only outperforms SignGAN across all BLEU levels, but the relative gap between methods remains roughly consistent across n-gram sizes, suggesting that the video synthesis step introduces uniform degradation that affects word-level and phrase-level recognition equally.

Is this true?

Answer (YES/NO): NO